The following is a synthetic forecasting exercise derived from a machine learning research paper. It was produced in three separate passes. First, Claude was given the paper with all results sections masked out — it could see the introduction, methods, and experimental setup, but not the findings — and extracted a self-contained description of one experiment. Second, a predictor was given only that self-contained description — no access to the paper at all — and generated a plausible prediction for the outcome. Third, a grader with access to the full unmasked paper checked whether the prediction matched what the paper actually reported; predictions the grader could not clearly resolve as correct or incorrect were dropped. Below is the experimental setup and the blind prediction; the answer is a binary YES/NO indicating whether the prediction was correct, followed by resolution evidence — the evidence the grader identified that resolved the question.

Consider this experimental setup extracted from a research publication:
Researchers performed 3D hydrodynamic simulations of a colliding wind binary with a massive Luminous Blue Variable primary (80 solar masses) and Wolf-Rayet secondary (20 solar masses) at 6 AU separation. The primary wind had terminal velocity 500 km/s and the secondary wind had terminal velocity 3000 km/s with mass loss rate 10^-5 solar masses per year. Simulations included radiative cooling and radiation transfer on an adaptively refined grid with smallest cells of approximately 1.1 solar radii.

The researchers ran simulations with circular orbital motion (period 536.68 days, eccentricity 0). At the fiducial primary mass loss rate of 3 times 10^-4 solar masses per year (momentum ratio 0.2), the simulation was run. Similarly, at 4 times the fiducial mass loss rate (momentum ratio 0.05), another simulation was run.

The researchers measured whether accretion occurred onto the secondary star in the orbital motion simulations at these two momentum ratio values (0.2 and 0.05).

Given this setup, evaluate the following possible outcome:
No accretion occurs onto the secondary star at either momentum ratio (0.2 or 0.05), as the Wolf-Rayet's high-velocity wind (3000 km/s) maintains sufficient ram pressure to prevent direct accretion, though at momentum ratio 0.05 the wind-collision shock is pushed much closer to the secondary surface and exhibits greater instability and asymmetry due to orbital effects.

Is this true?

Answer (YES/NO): YES